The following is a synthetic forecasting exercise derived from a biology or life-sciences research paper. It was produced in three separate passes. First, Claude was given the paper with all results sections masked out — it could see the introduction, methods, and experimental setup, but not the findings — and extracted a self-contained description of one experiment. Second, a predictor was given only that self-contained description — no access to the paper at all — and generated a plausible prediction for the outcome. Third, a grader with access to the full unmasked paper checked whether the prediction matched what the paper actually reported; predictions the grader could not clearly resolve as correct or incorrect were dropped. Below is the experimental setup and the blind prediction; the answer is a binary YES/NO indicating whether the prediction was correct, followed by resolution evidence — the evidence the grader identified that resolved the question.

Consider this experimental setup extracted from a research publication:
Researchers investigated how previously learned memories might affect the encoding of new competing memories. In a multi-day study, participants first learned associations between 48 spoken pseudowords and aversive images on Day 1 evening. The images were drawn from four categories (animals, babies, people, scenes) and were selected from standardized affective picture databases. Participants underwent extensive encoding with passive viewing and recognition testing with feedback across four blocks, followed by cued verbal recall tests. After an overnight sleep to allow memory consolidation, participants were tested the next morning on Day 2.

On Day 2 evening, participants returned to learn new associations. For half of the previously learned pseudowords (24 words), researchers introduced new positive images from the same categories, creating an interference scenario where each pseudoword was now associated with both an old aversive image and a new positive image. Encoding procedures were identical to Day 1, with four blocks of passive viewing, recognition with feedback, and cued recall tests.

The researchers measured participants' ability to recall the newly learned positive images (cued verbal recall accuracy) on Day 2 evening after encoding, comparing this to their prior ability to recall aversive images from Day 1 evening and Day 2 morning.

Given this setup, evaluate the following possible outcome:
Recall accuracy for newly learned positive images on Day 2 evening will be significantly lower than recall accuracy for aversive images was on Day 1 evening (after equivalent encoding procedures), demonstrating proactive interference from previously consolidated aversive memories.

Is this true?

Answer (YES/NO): YES